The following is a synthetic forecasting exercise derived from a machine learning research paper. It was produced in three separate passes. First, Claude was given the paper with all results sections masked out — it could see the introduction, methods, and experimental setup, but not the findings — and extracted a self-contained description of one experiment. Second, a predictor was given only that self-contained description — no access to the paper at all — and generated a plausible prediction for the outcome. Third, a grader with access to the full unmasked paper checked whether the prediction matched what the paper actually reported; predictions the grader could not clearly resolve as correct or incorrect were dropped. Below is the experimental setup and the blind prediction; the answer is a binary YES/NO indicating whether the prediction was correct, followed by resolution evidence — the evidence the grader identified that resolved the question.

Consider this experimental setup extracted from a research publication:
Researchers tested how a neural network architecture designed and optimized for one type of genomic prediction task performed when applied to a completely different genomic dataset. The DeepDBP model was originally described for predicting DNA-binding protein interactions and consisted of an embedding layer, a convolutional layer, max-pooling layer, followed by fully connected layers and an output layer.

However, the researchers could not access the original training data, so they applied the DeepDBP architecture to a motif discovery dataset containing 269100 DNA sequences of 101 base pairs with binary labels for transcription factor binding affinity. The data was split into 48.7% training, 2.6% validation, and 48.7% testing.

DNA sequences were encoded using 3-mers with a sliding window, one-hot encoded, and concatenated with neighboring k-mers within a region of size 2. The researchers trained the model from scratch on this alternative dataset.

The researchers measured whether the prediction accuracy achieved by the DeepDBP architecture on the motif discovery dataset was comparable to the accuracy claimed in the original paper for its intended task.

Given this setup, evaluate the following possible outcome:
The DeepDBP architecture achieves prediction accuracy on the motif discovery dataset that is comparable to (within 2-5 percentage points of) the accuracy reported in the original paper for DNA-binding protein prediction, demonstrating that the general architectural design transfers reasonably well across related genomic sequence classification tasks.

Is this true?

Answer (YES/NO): NO